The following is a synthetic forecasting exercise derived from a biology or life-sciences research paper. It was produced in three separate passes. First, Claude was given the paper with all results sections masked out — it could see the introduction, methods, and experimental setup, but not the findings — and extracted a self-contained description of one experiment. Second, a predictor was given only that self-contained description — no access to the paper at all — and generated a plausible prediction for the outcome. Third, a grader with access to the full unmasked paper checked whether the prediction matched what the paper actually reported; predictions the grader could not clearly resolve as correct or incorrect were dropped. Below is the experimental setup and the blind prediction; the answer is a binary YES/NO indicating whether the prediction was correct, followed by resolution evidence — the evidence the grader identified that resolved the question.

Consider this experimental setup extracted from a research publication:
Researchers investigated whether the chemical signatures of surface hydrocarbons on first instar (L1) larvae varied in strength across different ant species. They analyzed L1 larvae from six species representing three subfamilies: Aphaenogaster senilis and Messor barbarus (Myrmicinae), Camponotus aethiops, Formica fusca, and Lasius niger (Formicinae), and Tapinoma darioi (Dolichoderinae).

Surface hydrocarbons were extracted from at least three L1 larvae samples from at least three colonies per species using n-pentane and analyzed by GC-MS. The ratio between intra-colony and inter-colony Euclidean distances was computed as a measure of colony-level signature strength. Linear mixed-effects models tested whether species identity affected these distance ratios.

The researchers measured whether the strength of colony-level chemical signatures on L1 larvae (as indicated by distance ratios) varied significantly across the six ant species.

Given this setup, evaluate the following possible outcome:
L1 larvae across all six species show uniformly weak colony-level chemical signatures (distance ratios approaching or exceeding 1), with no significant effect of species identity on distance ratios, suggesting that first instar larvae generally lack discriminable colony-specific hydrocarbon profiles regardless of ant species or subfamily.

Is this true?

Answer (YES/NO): NO